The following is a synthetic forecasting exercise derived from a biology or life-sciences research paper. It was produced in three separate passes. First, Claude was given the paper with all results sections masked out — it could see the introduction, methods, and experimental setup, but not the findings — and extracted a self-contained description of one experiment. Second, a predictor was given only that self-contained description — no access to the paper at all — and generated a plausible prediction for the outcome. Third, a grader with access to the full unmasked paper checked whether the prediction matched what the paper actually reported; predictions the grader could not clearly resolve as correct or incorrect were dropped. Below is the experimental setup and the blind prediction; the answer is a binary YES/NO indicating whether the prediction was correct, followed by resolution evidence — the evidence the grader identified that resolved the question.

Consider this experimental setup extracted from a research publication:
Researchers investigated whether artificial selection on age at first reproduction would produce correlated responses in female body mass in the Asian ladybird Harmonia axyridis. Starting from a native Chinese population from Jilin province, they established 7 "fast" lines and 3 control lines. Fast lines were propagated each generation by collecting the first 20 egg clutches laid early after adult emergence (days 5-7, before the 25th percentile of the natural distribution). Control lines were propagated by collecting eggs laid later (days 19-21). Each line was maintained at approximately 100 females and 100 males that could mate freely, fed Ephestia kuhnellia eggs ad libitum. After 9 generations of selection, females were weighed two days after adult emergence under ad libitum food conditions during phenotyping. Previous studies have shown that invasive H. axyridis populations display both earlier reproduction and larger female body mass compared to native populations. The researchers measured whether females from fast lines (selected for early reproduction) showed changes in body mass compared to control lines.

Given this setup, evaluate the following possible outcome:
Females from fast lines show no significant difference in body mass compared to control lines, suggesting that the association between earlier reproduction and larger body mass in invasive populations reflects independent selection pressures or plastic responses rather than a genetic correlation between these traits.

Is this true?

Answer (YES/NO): NO